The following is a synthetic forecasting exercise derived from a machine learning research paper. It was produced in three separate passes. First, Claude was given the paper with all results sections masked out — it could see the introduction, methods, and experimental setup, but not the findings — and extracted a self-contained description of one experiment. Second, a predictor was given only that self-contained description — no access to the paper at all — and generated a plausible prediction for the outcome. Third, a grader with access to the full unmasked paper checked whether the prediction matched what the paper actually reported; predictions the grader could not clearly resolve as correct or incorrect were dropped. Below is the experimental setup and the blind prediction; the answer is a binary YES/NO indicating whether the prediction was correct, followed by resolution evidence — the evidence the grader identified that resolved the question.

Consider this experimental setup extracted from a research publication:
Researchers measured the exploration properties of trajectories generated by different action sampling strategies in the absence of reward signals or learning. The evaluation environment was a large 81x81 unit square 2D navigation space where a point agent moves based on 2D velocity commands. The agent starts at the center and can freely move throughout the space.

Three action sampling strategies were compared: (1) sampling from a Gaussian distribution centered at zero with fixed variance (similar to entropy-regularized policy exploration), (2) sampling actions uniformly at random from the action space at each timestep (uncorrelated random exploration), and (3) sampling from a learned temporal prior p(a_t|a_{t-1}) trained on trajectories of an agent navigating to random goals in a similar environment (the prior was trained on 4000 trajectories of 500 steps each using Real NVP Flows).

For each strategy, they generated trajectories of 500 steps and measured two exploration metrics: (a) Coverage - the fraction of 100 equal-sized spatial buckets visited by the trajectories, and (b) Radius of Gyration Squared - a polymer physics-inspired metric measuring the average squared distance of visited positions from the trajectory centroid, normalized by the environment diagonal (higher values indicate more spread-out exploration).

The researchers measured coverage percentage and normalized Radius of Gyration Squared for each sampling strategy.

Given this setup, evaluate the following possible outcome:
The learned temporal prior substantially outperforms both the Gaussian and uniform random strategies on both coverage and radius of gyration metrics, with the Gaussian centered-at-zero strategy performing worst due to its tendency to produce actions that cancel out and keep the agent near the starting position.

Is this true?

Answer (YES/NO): YES